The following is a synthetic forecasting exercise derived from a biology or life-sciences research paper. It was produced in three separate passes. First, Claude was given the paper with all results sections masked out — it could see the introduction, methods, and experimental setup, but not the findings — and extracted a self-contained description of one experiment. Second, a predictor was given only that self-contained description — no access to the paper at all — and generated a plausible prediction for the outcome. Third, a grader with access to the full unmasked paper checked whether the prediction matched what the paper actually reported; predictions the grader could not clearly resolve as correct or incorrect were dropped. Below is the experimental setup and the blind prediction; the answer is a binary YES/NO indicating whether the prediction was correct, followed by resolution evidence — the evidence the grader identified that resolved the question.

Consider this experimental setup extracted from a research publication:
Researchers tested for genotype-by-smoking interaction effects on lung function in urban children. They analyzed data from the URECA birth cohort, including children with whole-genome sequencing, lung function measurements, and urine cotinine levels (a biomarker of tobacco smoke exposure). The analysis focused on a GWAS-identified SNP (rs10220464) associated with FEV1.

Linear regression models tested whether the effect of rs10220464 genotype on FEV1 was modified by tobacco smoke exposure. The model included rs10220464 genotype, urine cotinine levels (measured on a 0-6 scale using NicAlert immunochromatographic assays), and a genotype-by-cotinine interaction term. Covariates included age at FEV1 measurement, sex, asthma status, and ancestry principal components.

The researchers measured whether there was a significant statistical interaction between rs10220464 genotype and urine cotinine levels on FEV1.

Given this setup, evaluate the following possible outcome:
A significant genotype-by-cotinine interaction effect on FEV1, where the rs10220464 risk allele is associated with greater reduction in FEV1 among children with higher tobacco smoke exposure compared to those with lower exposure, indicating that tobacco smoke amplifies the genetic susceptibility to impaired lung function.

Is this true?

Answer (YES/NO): NO